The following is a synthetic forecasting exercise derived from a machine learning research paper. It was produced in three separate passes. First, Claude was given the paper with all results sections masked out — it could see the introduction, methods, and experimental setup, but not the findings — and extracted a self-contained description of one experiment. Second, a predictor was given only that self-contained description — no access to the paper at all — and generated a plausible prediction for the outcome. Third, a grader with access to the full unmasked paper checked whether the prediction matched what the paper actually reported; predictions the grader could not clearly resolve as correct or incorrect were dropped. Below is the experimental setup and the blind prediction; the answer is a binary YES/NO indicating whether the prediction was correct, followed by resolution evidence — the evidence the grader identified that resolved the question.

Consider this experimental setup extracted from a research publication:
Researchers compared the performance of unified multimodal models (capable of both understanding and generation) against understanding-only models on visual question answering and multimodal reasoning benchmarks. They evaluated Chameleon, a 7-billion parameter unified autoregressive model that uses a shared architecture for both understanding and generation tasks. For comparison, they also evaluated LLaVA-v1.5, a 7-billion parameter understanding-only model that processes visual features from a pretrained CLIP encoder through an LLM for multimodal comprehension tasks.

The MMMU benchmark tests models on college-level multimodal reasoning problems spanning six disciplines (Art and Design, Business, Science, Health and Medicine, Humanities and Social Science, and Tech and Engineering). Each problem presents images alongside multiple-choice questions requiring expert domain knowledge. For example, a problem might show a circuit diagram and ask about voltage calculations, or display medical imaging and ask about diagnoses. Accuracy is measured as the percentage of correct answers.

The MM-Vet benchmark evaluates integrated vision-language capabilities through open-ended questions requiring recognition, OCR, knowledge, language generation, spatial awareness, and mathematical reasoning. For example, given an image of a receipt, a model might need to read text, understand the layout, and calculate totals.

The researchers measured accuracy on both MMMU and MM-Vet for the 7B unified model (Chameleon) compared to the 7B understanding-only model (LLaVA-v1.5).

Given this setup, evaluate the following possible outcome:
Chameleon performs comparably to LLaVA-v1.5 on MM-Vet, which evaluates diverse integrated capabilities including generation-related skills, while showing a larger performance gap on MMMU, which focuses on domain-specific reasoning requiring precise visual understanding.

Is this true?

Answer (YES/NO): NO